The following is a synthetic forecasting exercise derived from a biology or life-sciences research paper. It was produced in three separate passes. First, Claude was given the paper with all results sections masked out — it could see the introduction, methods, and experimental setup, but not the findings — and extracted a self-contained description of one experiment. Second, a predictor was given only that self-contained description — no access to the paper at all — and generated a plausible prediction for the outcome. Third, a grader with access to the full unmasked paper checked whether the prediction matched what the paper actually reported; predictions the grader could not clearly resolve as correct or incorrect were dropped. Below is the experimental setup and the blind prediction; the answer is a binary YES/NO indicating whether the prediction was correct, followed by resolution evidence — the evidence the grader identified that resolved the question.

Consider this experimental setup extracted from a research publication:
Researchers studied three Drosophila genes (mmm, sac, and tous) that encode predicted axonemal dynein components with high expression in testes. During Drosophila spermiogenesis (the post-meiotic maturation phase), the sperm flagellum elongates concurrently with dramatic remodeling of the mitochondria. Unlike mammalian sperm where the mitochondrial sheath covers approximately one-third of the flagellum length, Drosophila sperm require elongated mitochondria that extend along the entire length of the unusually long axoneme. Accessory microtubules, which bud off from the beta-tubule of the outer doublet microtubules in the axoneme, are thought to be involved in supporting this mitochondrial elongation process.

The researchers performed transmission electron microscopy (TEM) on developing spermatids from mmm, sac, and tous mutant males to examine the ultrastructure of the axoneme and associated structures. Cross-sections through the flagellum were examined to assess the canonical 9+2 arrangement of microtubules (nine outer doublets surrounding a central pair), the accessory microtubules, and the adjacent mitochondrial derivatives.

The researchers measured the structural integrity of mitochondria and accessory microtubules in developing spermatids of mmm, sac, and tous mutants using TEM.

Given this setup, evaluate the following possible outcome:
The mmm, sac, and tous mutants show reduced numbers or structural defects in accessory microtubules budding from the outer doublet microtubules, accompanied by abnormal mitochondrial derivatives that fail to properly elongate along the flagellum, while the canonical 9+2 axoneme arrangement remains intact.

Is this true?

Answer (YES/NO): NO